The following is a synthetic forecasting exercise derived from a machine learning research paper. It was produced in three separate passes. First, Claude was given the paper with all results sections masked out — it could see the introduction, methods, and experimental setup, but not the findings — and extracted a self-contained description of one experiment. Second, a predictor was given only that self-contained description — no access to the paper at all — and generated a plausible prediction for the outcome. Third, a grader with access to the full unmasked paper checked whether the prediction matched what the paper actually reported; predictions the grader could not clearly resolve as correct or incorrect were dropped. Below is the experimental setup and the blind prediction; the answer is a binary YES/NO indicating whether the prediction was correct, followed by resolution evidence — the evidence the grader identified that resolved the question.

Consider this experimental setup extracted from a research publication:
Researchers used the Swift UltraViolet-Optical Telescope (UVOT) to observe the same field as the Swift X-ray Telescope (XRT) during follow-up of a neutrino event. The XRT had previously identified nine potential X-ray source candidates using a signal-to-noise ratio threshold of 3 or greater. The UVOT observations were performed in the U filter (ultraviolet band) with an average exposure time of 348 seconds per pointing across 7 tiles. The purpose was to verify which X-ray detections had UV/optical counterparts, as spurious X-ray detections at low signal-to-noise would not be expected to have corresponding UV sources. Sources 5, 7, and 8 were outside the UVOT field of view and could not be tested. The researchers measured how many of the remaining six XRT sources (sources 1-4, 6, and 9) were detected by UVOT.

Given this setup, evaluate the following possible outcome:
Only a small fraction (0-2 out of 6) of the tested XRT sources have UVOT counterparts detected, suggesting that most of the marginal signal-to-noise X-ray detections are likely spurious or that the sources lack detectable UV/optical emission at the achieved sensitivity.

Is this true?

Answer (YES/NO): NO